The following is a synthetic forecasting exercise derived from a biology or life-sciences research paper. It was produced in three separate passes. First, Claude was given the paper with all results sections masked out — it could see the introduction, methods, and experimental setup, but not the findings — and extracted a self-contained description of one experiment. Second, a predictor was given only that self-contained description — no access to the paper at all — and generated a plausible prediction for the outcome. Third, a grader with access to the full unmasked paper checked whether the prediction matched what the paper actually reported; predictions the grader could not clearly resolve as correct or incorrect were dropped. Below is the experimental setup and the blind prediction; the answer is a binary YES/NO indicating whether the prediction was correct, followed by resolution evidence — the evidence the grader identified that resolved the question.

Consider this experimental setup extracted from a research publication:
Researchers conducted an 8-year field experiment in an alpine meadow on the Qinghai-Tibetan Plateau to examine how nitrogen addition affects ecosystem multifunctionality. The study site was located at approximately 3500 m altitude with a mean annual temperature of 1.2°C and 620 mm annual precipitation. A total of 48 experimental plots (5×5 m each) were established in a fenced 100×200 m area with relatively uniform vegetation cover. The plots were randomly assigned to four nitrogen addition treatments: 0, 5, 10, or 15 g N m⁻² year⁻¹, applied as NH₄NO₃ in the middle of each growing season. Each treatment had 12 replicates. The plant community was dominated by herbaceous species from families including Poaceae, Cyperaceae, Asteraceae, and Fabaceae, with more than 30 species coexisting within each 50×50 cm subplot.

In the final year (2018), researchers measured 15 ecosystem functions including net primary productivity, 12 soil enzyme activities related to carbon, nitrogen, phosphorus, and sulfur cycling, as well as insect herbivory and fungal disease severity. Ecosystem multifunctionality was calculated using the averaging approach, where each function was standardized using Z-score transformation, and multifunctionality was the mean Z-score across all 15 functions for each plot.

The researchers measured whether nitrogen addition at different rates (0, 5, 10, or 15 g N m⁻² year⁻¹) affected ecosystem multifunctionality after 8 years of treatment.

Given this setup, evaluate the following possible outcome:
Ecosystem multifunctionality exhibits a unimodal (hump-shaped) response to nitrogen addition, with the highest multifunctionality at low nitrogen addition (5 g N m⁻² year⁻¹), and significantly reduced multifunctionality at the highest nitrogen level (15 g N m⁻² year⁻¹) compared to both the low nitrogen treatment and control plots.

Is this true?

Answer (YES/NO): NO